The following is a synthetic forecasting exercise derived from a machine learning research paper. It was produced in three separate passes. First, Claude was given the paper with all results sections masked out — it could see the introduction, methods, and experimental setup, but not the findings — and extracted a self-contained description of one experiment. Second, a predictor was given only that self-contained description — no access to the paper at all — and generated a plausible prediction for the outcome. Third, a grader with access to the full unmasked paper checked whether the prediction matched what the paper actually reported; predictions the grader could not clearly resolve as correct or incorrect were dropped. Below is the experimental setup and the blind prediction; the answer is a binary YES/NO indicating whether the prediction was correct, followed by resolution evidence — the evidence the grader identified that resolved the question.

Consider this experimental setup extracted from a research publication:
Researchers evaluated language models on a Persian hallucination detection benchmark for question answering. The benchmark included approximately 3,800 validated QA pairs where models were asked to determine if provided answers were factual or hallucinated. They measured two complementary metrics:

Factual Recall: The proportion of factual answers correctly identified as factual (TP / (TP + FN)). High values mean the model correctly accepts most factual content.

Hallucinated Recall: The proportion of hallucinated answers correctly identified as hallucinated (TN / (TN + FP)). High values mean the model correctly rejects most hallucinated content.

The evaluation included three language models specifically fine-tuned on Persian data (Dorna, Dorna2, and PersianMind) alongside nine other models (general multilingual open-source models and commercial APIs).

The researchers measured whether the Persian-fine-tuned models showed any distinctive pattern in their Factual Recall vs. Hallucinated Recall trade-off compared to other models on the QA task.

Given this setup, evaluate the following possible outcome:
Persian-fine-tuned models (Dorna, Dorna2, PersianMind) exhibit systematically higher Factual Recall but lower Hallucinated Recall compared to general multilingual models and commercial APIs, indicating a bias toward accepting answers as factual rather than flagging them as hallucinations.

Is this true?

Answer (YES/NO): YES